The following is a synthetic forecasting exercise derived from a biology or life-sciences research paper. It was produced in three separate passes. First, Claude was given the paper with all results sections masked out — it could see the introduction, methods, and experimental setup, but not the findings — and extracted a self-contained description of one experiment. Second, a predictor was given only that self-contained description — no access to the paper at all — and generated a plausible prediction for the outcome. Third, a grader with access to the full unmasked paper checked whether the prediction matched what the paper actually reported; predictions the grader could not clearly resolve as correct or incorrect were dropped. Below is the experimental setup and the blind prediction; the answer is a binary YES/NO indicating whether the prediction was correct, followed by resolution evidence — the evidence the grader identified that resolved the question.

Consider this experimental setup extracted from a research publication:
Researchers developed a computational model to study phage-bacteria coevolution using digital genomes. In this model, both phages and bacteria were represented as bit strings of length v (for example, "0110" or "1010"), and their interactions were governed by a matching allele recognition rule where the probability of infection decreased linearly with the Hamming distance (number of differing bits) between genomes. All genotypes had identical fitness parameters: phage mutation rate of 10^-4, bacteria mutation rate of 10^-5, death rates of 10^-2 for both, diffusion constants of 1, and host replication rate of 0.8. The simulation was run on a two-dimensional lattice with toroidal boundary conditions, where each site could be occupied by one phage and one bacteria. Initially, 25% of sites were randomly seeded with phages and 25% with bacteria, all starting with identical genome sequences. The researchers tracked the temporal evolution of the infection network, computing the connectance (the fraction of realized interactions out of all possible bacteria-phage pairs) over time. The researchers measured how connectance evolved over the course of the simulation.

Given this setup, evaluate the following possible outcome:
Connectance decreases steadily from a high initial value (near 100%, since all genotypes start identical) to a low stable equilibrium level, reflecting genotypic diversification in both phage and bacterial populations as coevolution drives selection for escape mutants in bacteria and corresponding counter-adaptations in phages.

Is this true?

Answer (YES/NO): NO